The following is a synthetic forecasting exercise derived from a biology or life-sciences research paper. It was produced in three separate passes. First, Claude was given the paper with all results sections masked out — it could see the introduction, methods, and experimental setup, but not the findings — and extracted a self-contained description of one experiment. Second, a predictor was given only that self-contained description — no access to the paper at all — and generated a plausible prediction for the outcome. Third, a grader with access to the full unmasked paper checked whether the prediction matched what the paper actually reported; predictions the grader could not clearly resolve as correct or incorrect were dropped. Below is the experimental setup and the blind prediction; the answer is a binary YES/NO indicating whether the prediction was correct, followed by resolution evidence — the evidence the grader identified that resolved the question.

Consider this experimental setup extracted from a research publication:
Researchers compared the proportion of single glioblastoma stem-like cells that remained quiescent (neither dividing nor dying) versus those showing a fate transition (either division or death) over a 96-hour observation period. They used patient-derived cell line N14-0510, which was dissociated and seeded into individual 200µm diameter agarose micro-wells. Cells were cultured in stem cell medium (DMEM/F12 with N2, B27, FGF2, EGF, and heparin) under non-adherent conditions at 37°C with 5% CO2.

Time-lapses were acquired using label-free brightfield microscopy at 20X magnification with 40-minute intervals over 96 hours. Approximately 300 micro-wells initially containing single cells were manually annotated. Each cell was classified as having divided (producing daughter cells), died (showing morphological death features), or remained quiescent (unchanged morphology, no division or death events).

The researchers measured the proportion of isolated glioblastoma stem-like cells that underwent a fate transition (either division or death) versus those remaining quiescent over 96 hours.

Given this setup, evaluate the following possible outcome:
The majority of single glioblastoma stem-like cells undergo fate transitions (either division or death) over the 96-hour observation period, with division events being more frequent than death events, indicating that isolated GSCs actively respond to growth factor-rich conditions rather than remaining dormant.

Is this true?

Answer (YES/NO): NO